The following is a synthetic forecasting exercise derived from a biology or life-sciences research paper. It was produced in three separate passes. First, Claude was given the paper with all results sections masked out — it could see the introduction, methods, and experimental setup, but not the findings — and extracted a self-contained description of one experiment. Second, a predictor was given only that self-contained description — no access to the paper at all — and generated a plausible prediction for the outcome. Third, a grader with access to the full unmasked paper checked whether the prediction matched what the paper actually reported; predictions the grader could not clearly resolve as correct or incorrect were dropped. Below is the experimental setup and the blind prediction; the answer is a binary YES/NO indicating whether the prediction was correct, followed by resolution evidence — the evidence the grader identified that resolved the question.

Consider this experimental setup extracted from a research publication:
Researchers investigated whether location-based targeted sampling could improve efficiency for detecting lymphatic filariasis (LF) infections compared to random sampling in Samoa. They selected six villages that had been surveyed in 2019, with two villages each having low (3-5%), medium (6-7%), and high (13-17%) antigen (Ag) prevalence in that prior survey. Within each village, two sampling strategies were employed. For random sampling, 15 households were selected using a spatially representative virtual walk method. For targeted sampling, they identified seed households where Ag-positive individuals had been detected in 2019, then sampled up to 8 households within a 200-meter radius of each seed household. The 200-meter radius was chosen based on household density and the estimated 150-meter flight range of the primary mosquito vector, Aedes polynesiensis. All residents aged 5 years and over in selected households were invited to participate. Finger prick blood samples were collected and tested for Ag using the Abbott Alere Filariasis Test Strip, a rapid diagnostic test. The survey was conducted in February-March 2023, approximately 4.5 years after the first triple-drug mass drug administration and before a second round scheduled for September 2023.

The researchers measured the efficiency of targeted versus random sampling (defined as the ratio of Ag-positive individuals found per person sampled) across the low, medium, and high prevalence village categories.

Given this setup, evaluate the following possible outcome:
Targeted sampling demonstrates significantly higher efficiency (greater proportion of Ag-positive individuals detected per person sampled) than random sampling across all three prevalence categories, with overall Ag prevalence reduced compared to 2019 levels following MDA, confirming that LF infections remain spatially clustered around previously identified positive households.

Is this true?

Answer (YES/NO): NO